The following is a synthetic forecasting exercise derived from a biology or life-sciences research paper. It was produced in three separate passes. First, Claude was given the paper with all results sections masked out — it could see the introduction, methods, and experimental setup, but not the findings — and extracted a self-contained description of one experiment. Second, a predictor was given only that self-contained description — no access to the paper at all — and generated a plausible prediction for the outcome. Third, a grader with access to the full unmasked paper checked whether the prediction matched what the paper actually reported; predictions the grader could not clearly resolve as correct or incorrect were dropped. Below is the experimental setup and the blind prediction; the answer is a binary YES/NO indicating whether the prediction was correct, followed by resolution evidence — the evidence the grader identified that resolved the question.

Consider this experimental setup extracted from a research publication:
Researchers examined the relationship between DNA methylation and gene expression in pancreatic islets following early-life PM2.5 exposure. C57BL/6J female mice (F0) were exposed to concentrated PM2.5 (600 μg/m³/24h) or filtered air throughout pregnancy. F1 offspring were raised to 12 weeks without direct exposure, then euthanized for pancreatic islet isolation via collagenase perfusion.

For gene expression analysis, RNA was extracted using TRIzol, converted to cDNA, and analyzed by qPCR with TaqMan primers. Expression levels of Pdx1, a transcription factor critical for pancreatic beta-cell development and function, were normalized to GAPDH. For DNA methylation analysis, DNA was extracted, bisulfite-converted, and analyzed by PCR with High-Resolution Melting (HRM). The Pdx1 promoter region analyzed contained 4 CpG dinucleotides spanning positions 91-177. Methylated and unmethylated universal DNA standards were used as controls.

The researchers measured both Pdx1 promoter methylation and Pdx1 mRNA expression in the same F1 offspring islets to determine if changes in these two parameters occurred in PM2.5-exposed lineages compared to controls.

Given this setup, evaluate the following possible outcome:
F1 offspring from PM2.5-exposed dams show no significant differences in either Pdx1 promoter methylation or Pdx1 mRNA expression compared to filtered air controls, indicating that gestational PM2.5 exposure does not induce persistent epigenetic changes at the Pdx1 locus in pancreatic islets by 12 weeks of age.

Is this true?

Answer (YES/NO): NO